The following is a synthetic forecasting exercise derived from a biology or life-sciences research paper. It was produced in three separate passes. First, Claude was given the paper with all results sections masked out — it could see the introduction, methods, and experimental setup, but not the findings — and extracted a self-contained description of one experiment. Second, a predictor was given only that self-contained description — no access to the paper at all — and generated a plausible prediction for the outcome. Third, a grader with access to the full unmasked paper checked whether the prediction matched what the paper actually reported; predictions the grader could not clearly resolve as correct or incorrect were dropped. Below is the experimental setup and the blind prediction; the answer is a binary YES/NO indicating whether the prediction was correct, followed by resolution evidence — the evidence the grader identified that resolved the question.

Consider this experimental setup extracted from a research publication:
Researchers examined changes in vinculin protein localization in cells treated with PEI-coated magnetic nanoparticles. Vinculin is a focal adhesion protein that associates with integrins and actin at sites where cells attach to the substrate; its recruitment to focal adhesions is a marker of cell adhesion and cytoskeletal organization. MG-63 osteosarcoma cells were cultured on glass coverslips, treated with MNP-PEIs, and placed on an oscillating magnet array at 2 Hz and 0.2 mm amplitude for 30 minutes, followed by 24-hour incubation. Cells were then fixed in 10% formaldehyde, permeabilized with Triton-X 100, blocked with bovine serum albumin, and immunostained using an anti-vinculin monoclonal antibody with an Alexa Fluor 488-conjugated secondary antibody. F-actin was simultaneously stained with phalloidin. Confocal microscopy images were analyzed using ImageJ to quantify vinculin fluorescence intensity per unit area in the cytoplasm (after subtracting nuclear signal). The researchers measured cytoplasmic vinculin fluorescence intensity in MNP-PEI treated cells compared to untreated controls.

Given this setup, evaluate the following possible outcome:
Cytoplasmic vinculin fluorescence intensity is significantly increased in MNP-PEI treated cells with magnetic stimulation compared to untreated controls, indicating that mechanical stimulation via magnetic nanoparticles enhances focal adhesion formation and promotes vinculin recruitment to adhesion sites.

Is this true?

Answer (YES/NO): NO